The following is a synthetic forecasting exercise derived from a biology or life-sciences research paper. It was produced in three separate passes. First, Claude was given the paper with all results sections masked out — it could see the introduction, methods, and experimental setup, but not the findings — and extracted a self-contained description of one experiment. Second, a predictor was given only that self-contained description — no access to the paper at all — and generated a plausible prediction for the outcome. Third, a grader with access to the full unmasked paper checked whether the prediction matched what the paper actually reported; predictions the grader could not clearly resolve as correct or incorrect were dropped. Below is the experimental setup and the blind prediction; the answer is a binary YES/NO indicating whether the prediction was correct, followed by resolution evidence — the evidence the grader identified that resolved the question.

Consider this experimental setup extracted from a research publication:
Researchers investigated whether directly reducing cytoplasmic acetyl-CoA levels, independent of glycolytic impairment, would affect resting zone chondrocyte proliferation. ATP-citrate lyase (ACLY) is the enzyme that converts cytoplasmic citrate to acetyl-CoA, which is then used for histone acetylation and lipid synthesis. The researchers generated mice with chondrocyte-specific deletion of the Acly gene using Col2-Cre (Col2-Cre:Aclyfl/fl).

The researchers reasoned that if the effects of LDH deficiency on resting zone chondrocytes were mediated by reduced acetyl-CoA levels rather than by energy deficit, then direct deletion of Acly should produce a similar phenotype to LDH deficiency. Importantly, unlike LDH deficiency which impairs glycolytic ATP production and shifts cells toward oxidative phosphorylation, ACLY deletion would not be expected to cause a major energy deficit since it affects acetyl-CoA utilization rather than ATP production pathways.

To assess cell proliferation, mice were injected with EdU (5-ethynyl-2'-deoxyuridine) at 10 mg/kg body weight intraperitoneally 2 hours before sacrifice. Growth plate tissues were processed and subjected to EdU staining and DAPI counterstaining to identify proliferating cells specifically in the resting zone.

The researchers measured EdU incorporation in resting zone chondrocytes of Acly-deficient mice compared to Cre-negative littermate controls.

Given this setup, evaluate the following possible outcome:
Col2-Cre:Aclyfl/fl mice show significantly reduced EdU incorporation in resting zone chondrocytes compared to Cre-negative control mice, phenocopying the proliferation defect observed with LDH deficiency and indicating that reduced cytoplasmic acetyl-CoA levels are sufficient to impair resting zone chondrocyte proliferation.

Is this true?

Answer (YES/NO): NO